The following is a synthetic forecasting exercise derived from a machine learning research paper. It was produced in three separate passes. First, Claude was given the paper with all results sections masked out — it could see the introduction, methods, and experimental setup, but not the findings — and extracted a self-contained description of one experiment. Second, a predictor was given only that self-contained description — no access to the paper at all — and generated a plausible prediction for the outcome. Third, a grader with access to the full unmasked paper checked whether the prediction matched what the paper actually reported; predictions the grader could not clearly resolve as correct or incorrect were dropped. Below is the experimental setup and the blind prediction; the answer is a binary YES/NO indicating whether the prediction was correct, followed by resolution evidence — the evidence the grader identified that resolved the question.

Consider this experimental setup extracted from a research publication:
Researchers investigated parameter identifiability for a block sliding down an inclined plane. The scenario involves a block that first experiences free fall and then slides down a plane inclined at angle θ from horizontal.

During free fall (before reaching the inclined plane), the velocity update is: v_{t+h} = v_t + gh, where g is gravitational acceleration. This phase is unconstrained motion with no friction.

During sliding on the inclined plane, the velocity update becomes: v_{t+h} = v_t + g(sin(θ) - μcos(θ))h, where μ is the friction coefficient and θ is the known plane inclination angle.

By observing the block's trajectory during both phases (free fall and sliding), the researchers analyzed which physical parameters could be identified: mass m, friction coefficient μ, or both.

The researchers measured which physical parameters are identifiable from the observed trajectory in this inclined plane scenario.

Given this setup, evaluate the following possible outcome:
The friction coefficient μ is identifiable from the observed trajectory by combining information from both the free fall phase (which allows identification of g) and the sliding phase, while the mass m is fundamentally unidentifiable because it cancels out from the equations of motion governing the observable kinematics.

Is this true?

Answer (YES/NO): NO